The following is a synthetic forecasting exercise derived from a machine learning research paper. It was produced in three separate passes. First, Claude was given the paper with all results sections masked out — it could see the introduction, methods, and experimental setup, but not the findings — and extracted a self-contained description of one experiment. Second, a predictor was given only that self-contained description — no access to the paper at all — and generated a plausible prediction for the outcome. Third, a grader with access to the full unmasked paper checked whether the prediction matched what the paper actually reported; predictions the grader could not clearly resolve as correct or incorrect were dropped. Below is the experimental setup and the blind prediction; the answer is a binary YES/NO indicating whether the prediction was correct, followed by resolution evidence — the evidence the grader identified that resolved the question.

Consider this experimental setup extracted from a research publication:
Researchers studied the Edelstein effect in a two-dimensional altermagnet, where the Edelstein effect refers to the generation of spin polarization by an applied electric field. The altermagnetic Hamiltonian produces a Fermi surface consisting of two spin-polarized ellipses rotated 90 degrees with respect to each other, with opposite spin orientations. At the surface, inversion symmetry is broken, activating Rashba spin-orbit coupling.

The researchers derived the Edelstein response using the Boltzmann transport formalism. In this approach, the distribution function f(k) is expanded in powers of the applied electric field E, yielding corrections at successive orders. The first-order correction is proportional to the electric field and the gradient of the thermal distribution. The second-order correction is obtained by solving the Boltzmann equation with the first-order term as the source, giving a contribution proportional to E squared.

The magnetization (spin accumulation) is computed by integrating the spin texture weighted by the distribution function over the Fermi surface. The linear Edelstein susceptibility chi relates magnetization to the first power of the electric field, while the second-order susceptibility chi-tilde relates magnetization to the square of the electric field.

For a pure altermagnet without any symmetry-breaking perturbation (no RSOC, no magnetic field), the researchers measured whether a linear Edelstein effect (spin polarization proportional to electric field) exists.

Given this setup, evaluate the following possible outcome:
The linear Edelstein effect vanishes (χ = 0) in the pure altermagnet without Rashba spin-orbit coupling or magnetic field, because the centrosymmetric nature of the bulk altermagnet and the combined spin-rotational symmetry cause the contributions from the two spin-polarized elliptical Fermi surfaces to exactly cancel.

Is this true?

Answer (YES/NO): YES